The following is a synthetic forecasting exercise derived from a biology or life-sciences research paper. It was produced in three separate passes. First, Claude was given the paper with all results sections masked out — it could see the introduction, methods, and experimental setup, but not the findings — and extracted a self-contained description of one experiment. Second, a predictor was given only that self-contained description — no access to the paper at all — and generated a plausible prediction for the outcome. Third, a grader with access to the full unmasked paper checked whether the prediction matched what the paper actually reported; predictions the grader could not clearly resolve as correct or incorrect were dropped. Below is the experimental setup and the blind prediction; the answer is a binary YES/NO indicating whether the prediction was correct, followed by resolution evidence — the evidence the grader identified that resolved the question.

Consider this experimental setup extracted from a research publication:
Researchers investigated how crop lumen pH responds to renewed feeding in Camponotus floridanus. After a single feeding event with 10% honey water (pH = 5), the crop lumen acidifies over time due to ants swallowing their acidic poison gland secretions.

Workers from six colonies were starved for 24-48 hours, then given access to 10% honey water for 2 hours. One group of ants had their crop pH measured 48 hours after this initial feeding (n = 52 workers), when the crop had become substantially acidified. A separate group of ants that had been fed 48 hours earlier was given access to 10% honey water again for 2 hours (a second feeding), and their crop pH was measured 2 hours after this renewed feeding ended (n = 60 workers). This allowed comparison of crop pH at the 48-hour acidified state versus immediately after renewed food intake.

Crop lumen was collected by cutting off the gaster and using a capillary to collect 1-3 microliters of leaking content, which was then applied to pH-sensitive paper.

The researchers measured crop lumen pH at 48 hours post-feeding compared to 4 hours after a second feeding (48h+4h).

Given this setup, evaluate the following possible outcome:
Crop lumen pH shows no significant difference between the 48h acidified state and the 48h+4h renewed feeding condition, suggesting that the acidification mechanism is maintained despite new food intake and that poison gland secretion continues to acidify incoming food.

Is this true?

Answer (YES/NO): NO